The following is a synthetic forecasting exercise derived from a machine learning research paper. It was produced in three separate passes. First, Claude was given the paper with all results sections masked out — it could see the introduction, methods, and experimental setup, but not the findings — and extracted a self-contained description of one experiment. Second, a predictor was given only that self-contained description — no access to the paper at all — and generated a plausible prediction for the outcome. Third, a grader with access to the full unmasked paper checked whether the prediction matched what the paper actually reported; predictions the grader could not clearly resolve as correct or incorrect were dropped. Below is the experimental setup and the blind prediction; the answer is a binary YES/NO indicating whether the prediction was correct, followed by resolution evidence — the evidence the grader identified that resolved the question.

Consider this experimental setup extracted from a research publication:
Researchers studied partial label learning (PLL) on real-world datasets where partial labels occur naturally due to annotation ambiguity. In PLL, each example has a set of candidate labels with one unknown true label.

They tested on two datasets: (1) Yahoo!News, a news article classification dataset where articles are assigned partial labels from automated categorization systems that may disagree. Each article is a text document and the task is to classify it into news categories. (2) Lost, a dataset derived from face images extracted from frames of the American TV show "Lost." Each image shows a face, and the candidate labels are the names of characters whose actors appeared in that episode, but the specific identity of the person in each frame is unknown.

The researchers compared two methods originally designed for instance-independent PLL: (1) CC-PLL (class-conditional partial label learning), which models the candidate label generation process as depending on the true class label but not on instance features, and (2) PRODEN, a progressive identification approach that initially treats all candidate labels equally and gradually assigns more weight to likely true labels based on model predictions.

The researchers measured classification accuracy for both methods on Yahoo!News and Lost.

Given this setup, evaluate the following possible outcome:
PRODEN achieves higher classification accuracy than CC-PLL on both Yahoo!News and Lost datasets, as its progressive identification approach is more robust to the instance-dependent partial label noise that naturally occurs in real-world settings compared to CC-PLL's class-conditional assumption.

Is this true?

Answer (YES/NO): YES